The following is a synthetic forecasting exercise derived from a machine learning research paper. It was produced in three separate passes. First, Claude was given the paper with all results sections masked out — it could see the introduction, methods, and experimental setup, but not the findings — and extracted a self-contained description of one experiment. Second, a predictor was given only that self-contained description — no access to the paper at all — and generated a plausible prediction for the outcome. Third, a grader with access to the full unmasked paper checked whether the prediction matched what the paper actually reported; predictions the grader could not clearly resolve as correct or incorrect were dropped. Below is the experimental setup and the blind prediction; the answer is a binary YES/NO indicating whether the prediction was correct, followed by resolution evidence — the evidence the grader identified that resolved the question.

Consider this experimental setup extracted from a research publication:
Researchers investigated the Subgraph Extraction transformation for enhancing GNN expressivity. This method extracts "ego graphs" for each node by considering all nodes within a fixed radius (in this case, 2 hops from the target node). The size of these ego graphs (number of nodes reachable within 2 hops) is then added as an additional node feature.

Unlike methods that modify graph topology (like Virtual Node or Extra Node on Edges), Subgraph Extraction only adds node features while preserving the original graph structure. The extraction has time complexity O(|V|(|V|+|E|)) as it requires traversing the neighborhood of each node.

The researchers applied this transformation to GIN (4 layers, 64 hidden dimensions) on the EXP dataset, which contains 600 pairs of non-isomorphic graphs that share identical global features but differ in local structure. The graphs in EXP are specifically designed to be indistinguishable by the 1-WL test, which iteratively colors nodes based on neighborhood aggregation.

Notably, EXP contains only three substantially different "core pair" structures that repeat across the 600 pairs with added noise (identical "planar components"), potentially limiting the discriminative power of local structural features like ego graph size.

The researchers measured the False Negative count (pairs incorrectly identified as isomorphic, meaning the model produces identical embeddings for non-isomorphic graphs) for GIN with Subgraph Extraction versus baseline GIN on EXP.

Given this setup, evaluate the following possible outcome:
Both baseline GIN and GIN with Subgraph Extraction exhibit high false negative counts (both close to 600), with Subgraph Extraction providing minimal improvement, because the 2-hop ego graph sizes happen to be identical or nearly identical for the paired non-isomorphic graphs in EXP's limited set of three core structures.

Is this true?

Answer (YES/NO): NO